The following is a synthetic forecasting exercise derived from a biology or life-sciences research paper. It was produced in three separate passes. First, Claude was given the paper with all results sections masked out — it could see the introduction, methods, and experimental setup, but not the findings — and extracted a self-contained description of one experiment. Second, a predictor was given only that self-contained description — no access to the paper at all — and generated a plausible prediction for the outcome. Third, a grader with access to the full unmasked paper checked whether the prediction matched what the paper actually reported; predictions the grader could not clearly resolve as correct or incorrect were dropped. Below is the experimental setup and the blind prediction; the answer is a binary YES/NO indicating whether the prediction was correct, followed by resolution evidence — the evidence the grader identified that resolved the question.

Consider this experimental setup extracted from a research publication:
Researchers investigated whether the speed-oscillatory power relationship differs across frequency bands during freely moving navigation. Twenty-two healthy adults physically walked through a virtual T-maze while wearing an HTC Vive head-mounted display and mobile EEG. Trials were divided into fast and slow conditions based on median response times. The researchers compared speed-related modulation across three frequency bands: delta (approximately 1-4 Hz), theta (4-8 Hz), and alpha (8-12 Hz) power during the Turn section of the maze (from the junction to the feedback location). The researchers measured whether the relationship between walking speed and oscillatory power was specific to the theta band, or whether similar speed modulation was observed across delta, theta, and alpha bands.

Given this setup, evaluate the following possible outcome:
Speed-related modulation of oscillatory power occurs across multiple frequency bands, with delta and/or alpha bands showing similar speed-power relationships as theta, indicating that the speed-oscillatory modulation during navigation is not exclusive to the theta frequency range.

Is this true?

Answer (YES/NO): NO